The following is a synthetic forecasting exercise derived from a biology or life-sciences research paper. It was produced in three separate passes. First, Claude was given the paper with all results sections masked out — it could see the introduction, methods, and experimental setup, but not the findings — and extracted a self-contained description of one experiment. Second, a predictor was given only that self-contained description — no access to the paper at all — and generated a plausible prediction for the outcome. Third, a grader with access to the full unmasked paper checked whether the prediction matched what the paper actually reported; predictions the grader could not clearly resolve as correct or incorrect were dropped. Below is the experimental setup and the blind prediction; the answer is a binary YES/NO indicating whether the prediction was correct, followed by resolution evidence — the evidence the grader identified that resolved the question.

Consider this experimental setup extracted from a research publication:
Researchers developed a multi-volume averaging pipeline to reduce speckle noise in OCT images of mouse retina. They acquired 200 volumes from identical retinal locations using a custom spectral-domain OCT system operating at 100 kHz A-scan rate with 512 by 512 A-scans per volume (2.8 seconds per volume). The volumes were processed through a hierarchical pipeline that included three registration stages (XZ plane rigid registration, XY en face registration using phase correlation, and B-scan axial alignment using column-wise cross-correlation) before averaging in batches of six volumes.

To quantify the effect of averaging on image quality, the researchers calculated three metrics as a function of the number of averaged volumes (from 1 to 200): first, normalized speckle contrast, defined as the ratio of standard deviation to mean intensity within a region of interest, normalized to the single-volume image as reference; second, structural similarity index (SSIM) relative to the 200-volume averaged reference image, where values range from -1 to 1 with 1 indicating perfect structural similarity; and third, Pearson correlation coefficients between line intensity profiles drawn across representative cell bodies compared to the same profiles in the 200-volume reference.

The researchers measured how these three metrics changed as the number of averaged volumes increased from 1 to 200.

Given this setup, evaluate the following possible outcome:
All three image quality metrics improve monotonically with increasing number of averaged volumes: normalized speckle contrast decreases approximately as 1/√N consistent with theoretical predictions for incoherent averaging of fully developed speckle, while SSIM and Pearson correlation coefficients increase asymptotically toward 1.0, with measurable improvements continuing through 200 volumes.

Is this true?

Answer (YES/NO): NO